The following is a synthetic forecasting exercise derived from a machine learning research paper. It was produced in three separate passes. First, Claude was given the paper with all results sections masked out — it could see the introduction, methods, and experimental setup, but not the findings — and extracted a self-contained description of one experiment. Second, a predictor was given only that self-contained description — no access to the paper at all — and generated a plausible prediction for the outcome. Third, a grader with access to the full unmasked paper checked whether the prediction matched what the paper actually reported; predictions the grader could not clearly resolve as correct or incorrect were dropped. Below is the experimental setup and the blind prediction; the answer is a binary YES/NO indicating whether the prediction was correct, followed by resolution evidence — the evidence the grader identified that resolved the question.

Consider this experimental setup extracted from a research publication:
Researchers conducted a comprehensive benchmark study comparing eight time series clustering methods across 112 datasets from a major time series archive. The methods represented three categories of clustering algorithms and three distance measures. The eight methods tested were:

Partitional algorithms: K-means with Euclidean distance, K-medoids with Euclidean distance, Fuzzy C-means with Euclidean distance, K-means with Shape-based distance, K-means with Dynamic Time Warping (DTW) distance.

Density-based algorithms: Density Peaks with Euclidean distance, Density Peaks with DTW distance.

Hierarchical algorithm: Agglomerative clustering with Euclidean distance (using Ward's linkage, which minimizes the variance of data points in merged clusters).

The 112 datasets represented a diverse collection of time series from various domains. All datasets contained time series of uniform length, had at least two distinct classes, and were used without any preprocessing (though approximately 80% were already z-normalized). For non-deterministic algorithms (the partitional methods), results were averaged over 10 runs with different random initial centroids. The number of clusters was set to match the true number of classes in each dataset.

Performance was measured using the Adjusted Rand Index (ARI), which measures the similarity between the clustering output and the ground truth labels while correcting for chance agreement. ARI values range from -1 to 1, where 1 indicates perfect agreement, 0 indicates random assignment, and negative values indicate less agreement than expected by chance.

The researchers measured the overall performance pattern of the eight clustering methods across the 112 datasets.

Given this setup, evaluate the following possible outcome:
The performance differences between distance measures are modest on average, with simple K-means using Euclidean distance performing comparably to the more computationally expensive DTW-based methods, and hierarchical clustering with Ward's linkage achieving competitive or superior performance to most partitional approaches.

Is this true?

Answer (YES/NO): YES